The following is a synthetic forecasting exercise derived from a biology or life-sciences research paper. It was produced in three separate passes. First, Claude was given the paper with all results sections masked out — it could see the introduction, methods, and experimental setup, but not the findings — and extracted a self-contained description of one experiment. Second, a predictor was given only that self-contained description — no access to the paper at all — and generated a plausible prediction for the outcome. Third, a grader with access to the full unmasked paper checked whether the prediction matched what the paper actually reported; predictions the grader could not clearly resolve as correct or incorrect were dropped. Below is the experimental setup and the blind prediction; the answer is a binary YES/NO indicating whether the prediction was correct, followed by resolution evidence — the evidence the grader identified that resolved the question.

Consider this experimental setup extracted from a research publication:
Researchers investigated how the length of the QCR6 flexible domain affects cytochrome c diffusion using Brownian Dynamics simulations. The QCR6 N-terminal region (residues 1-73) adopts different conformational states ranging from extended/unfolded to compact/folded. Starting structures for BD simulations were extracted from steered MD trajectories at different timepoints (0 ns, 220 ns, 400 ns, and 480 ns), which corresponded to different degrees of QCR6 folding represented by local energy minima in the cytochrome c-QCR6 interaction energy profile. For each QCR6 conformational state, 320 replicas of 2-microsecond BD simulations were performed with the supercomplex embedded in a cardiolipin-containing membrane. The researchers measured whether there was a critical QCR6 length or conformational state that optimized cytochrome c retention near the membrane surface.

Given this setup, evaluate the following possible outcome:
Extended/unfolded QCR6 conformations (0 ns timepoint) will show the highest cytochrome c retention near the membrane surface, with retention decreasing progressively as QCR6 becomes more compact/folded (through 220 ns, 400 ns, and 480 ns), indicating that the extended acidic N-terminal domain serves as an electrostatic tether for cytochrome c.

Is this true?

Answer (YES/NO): NO